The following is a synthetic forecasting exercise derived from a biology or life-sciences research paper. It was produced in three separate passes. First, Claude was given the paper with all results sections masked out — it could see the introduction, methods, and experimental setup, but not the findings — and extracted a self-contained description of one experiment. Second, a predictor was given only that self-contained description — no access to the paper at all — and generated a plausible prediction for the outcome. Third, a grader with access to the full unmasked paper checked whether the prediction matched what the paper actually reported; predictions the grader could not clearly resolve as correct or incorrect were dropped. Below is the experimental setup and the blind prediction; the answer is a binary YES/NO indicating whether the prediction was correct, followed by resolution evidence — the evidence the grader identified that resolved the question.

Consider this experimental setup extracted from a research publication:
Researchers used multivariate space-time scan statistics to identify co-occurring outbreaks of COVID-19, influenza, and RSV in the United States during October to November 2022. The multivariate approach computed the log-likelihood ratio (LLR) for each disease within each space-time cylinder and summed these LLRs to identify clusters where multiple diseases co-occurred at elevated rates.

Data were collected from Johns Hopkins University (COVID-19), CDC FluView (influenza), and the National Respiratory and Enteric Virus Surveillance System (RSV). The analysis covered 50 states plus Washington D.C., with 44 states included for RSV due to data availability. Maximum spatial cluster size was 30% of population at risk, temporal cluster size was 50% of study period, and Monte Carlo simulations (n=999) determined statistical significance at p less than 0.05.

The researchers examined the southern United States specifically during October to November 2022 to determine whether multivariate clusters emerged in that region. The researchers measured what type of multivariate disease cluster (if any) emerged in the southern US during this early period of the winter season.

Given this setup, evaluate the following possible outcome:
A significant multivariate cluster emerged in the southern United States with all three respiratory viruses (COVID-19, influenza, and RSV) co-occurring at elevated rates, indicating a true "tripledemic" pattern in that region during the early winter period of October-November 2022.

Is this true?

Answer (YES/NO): NO